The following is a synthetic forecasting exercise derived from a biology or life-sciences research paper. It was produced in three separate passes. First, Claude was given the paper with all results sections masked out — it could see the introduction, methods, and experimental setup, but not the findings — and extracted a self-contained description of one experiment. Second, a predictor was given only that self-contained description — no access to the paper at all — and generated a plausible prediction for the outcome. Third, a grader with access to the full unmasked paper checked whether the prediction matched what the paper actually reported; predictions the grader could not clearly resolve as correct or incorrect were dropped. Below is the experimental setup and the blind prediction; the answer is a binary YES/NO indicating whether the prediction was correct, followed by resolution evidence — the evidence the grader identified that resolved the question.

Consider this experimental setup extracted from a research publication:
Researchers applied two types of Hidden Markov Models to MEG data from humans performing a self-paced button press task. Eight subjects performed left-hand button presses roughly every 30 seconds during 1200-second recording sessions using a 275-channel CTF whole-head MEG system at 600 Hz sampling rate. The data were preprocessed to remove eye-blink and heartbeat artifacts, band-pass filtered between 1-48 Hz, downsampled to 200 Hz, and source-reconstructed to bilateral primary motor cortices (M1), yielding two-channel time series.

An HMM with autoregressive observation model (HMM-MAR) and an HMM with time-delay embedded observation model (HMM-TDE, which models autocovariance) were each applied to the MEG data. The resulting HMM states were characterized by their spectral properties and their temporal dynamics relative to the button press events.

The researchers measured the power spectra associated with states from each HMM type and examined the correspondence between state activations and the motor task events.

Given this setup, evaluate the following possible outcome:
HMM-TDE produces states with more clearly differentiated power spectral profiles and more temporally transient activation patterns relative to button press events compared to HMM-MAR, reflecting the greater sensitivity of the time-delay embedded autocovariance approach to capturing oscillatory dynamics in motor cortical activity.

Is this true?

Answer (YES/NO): NO